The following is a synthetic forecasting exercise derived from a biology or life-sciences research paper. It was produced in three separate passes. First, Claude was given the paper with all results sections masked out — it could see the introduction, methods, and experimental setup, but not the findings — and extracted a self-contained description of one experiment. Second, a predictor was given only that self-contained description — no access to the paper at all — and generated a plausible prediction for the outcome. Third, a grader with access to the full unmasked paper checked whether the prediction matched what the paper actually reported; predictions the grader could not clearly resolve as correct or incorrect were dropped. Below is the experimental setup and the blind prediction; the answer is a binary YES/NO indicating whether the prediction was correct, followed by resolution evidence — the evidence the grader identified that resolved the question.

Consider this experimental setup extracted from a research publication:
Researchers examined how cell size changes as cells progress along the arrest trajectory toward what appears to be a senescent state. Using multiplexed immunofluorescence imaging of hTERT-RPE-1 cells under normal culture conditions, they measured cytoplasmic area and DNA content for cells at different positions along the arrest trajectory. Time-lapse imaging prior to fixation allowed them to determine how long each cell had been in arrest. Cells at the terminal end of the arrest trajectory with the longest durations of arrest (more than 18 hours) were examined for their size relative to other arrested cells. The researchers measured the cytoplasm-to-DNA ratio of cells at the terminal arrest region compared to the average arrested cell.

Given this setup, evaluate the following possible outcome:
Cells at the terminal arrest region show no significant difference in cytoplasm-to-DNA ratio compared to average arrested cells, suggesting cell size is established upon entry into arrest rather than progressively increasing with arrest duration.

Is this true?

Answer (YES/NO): NO